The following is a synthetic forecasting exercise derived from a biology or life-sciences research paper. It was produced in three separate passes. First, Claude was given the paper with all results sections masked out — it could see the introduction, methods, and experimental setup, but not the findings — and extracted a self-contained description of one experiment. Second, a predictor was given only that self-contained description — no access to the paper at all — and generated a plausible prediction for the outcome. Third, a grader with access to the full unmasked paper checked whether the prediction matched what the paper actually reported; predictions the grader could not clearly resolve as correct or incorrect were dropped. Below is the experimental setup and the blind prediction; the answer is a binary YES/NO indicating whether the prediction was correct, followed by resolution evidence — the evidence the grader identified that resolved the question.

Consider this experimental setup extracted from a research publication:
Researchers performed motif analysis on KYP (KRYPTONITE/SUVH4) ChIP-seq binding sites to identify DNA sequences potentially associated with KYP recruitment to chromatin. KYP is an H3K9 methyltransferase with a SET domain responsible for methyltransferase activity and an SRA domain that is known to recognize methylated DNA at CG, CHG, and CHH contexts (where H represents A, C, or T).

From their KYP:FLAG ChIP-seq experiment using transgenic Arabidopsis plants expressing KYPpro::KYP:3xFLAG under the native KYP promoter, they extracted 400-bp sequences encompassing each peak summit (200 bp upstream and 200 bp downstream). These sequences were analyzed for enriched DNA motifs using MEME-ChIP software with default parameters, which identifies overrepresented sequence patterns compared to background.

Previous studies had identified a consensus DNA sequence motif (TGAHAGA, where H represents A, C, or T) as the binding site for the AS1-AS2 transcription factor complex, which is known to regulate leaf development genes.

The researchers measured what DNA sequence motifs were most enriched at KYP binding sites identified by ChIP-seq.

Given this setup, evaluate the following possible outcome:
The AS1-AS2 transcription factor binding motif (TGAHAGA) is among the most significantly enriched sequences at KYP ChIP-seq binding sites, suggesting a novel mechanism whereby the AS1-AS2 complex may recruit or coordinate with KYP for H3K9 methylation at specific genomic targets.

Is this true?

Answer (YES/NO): NO